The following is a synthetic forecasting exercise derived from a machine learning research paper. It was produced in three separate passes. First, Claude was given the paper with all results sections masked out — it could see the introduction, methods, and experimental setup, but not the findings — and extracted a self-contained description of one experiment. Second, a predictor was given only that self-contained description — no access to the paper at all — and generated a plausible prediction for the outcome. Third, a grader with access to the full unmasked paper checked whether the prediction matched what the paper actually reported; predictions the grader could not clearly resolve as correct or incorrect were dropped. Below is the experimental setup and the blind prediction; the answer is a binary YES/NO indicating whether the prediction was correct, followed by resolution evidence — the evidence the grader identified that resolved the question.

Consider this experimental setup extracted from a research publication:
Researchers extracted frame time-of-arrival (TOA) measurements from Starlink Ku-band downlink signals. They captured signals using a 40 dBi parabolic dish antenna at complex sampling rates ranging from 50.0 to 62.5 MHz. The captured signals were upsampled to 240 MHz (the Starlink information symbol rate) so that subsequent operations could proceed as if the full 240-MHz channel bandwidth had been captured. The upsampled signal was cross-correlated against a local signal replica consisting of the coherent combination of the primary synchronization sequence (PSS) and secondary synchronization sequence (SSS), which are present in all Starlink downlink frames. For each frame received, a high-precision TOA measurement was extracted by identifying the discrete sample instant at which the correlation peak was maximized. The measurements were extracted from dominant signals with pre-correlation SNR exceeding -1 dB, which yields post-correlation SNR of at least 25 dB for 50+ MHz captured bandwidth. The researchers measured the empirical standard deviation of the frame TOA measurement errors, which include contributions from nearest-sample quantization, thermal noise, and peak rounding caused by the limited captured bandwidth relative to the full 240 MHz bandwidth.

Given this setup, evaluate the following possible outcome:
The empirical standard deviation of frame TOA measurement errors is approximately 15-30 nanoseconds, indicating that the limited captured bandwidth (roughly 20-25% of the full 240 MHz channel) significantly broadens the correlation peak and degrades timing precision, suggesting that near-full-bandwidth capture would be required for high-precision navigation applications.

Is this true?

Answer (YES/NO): NO